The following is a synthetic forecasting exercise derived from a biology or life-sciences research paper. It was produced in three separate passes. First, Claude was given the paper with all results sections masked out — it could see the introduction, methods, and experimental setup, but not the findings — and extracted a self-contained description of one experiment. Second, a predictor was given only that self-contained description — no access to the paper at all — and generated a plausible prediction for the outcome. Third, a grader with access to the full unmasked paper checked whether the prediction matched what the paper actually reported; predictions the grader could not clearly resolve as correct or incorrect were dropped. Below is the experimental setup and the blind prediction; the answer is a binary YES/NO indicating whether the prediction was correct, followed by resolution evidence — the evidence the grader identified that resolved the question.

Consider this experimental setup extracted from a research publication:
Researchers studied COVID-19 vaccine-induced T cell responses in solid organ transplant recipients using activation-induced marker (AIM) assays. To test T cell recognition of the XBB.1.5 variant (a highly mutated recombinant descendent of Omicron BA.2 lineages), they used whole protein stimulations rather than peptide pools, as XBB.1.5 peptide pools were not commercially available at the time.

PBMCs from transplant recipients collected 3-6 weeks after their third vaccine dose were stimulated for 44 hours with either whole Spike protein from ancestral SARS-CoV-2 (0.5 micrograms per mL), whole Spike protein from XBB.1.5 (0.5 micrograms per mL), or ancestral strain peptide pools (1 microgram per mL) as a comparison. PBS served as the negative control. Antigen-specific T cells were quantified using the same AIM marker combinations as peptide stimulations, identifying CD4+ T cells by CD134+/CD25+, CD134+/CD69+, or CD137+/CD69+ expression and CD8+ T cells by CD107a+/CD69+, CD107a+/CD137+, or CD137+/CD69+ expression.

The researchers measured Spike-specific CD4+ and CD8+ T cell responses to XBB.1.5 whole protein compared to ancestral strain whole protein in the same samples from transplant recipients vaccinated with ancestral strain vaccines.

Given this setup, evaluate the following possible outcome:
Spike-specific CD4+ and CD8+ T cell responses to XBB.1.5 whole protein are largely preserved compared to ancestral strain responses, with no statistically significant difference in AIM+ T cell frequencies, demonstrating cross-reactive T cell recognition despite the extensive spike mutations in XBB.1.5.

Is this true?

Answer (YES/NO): NO